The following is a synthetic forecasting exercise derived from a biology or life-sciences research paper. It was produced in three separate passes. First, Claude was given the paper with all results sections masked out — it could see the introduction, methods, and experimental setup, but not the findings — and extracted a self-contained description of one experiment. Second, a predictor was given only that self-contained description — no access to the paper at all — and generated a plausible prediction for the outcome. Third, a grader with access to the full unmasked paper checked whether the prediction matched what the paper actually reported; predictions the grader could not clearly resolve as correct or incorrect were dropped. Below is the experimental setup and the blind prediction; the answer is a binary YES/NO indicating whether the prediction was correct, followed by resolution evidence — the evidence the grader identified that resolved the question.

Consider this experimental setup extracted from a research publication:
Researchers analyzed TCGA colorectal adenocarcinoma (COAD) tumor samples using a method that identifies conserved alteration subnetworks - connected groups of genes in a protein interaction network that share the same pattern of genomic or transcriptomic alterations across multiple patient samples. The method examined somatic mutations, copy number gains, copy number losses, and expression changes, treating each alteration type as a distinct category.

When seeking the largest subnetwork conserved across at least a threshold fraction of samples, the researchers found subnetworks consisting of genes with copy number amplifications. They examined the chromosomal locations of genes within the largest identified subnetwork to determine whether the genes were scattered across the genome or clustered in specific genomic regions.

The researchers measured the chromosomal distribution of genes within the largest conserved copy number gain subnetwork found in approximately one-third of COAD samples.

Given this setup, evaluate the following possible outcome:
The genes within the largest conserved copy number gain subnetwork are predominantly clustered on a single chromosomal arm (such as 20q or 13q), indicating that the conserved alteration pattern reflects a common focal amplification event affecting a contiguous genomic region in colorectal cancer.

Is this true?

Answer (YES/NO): YES